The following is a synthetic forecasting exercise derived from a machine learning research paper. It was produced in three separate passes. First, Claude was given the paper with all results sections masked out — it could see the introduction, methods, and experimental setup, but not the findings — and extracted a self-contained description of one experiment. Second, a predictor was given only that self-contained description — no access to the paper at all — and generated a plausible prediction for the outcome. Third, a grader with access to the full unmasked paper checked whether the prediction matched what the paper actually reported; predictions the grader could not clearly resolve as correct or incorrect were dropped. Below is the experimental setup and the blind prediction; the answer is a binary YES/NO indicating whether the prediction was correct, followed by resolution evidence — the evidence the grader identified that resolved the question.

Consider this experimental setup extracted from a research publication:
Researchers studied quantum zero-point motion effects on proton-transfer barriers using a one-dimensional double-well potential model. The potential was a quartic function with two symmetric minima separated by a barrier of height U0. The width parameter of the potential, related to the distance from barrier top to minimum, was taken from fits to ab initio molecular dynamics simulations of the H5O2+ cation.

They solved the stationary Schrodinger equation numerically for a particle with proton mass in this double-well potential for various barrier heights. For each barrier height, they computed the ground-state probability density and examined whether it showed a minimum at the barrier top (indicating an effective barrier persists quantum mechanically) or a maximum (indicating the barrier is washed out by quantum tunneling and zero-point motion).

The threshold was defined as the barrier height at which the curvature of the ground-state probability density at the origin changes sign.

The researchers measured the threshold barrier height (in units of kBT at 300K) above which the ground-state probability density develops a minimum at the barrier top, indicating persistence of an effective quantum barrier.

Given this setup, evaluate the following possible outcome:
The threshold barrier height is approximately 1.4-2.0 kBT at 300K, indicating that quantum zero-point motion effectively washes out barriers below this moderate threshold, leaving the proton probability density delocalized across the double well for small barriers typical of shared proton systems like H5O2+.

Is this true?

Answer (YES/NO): NO